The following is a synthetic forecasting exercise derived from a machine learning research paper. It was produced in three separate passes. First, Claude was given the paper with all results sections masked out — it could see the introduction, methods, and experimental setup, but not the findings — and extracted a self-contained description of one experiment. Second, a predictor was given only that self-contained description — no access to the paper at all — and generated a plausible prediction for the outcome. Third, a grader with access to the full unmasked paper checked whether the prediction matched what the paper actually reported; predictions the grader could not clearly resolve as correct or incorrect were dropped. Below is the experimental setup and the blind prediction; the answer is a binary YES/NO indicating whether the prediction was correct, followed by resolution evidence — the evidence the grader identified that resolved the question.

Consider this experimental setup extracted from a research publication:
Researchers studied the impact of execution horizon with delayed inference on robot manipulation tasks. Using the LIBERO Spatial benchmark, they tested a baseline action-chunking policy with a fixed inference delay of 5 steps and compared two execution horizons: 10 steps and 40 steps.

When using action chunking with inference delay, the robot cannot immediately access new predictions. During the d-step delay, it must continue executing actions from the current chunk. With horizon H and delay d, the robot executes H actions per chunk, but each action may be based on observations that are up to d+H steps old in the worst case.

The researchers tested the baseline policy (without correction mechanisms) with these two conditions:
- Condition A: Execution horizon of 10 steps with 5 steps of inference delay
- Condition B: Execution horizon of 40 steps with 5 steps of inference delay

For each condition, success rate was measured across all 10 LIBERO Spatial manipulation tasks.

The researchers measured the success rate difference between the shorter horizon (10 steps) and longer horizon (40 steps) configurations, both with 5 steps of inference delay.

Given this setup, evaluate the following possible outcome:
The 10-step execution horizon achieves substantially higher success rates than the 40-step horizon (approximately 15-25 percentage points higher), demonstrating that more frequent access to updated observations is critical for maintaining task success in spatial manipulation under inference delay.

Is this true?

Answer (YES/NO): YES